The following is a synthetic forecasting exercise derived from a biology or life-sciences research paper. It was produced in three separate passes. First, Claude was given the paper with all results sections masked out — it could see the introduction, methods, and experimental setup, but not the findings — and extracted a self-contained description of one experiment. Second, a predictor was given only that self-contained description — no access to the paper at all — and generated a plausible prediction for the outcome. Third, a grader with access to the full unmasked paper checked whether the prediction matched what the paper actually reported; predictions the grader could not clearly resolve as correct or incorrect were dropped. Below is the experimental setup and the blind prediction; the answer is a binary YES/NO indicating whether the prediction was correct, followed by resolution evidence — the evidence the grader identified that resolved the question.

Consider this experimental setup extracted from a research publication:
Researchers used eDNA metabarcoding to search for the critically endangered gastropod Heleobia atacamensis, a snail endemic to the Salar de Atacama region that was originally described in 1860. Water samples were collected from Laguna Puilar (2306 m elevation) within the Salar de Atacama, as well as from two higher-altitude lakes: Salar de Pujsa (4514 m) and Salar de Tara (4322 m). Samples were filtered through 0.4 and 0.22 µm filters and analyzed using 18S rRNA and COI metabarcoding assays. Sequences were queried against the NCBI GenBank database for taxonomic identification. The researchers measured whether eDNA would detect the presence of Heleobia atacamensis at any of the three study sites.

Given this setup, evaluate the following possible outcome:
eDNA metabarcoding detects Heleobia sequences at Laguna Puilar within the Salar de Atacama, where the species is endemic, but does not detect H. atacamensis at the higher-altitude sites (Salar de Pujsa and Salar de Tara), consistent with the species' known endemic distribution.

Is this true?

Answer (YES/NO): YES